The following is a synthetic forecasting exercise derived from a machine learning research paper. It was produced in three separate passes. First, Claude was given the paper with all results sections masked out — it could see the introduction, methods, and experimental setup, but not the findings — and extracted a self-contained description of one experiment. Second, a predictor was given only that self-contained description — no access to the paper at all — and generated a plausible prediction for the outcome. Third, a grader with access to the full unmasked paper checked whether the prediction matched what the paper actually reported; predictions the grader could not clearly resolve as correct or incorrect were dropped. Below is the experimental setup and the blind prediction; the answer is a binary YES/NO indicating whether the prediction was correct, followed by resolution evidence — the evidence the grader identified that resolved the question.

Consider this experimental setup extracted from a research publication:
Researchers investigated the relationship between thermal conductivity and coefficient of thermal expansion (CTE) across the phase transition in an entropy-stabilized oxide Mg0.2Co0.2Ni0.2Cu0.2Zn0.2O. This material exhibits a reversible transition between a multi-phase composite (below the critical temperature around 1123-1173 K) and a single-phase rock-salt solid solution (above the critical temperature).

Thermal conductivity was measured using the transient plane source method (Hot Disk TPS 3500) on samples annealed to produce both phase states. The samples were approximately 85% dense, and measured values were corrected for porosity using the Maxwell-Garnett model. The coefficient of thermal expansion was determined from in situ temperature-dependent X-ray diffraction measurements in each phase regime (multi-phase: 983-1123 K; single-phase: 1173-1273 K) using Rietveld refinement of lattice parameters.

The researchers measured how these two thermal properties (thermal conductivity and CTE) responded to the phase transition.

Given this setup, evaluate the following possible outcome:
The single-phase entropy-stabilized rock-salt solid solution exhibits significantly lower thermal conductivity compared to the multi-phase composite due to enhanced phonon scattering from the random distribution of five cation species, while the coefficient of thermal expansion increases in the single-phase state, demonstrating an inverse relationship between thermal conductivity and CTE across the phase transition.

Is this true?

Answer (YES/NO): NO